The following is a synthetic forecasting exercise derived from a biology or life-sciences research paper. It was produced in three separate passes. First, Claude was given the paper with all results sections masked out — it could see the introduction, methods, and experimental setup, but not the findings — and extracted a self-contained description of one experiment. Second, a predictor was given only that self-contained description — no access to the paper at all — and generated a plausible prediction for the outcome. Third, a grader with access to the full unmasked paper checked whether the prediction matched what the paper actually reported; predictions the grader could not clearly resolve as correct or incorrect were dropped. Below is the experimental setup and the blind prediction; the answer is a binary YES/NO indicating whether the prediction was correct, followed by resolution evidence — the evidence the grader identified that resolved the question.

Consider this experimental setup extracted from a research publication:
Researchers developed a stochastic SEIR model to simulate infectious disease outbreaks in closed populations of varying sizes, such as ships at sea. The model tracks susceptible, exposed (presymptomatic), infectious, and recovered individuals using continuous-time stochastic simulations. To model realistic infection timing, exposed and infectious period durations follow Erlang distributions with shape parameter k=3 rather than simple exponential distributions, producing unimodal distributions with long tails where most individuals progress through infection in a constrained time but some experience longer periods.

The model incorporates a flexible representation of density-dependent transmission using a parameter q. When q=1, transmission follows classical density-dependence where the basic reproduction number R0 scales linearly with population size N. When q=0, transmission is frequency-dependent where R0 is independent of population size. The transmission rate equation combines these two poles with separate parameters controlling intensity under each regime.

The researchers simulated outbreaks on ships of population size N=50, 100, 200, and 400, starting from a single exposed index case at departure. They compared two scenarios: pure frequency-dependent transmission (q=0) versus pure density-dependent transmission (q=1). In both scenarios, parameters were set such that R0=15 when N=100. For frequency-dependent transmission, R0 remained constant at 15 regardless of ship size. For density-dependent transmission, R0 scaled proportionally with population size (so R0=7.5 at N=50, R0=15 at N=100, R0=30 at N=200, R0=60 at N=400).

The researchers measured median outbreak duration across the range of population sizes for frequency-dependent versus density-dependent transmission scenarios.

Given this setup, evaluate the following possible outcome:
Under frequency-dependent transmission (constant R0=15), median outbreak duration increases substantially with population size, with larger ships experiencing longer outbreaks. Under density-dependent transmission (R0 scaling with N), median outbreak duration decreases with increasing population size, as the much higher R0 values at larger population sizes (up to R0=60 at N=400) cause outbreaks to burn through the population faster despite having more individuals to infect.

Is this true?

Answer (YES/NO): NO